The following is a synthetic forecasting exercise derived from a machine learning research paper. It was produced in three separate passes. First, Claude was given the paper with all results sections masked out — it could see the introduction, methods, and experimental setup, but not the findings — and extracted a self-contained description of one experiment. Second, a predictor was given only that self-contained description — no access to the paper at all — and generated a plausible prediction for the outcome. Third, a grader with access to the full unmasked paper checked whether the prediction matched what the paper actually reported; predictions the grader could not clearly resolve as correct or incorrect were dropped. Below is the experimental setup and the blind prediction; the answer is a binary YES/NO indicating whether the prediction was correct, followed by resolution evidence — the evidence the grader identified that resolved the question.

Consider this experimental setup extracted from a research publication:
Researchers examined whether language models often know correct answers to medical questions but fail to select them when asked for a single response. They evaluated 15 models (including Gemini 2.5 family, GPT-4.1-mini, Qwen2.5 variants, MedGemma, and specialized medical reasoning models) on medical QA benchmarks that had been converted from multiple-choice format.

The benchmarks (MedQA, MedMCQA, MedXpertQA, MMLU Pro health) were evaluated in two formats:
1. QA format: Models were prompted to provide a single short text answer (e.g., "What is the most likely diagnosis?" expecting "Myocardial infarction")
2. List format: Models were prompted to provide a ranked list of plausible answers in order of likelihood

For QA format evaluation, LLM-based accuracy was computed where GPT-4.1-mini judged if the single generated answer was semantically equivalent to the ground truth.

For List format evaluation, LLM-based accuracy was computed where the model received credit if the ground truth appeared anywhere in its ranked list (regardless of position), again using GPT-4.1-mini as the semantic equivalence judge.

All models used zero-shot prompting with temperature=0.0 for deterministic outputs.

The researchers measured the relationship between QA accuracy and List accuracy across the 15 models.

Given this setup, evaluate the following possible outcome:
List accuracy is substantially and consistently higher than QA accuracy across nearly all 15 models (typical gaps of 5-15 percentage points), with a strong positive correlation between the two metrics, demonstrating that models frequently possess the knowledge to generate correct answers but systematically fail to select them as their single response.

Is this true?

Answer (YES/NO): NO